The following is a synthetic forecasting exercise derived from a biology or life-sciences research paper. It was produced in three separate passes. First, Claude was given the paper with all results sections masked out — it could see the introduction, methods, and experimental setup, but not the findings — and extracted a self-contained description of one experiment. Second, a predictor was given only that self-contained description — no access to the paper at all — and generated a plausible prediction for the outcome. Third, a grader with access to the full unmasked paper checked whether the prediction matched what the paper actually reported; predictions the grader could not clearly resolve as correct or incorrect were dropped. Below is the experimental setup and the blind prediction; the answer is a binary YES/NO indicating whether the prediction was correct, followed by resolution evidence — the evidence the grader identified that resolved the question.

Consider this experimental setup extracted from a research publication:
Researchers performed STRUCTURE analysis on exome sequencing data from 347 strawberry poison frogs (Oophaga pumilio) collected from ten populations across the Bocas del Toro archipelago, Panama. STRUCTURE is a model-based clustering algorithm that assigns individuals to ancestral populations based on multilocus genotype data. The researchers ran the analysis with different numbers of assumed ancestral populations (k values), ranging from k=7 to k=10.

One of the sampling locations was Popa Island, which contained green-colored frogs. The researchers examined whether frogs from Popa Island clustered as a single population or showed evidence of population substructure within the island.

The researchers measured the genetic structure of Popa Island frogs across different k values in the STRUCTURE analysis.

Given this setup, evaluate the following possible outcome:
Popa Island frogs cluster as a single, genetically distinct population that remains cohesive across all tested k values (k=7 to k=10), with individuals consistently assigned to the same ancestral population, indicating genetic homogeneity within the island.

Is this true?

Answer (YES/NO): NO